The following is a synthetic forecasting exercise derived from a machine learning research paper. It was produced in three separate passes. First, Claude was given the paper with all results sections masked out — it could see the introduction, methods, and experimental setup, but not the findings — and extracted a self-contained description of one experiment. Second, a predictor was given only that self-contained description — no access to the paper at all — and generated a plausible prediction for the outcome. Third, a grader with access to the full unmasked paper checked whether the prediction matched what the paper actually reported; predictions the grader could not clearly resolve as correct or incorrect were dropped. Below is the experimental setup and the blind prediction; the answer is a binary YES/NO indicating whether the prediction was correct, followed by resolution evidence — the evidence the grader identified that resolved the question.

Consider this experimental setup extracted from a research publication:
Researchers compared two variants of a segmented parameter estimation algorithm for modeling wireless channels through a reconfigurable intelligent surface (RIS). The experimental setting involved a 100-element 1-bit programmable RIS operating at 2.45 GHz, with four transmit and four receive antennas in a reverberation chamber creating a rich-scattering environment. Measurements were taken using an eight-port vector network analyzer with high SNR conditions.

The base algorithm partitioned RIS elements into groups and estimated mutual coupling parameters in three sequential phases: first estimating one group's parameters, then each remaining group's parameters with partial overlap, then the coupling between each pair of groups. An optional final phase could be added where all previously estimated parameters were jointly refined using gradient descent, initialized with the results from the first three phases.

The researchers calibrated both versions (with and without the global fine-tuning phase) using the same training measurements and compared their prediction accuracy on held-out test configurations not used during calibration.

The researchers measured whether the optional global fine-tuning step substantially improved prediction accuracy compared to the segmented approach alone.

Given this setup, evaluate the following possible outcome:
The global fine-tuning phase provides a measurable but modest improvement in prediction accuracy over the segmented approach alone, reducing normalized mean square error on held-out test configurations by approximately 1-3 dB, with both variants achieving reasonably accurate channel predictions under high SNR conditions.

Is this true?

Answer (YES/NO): NO